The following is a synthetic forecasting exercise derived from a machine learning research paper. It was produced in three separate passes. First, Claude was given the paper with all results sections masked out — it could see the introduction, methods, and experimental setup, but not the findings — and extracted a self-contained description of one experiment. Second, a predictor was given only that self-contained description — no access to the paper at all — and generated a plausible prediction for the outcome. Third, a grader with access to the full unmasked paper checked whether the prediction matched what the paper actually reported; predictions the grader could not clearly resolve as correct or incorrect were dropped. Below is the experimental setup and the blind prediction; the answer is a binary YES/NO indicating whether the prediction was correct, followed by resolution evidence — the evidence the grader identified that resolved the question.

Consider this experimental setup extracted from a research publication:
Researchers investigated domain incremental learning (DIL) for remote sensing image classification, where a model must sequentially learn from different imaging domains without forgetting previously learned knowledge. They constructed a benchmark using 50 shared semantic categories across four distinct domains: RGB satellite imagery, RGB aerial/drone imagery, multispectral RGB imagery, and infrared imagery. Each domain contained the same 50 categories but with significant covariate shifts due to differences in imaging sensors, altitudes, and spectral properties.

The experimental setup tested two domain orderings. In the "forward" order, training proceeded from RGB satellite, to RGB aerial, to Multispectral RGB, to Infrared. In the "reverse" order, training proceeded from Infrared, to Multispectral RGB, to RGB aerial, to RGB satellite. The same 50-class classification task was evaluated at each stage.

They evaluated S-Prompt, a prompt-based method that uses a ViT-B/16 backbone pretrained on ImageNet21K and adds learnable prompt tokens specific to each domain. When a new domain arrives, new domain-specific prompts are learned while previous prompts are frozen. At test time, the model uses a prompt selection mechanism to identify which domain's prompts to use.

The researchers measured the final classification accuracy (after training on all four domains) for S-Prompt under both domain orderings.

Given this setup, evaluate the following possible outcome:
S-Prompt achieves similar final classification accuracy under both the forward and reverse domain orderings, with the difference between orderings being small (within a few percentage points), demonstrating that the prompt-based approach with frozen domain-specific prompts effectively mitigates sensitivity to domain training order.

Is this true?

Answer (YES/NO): YES